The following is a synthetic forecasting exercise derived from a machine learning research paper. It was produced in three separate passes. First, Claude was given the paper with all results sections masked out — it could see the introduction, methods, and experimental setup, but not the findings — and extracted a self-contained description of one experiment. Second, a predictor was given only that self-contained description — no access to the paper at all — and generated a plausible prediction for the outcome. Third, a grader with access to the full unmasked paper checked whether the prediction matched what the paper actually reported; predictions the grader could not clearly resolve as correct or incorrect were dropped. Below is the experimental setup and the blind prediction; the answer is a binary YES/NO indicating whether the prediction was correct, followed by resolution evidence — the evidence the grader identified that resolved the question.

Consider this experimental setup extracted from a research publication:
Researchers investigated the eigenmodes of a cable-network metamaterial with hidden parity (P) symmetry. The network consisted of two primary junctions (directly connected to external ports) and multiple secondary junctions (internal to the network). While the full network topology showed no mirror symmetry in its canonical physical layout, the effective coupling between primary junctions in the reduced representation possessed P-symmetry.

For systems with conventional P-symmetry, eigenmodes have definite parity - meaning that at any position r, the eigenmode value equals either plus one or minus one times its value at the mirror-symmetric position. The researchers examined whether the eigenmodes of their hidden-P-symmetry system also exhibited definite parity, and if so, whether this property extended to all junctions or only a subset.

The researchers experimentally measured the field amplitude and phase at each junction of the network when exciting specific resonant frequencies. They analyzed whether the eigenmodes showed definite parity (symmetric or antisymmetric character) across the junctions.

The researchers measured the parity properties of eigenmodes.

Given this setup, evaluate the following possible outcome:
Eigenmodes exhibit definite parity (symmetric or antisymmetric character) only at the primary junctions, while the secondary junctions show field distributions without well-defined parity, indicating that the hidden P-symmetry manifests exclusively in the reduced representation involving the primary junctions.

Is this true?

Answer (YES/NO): YES